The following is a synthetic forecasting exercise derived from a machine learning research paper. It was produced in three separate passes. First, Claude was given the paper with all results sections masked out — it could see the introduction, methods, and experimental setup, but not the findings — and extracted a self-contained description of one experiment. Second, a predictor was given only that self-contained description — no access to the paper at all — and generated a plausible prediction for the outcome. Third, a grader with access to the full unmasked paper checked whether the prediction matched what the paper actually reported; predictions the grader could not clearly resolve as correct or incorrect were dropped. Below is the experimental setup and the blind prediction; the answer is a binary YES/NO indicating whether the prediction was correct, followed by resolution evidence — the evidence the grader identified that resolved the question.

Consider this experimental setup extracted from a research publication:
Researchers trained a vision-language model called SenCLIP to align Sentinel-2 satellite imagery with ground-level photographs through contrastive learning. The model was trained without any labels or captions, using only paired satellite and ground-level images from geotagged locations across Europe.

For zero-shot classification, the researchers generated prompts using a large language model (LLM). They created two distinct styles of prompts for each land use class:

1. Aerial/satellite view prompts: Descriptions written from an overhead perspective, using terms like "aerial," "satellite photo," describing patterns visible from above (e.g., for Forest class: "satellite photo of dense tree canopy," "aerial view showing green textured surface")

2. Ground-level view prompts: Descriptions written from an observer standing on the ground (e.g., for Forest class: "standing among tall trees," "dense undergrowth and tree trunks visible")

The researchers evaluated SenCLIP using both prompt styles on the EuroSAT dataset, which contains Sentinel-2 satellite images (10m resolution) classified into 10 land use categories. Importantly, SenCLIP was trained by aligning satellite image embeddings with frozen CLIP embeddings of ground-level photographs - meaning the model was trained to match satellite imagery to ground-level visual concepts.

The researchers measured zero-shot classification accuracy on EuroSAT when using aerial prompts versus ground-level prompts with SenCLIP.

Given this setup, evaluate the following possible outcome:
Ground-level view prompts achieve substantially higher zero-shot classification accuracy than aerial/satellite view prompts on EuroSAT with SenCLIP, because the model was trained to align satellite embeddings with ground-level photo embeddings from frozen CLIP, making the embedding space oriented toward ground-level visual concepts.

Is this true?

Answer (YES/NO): NO